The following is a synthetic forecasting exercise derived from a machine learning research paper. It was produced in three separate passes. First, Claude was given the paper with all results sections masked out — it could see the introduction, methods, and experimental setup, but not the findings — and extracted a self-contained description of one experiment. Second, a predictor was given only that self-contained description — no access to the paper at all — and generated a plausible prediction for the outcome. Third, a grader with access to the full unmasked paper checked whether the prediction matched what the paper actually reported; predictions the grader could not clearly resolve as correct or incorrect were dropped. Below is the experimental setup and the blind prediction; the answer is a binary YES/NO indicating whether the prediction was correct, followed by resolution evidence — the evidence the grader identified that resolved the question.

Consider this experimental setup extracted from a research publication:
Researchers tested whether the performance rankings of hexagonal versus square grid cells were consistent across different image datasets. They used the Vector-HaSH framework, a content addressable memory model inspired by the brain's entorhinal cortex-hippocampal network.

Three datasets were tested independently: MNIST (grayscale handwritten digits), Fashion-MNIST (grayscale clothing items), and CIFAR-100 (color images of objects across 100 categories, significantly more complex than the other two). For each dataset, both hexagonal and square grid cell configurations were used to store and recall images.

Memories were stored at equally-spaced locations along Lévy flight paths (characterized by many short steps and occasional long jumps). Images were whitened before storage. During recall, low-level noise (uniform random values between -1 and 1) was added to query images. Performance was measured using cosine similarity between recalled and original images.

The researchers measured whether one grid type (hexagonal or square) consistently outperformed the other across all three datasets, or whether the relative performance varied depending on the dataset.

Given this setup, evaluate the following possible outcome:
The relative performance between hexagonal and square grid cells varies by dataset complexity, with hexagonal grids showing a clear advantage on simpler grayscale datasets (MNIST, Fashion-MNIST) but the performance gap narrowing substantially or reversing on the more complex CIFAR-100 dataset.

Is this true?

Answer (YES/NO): NO